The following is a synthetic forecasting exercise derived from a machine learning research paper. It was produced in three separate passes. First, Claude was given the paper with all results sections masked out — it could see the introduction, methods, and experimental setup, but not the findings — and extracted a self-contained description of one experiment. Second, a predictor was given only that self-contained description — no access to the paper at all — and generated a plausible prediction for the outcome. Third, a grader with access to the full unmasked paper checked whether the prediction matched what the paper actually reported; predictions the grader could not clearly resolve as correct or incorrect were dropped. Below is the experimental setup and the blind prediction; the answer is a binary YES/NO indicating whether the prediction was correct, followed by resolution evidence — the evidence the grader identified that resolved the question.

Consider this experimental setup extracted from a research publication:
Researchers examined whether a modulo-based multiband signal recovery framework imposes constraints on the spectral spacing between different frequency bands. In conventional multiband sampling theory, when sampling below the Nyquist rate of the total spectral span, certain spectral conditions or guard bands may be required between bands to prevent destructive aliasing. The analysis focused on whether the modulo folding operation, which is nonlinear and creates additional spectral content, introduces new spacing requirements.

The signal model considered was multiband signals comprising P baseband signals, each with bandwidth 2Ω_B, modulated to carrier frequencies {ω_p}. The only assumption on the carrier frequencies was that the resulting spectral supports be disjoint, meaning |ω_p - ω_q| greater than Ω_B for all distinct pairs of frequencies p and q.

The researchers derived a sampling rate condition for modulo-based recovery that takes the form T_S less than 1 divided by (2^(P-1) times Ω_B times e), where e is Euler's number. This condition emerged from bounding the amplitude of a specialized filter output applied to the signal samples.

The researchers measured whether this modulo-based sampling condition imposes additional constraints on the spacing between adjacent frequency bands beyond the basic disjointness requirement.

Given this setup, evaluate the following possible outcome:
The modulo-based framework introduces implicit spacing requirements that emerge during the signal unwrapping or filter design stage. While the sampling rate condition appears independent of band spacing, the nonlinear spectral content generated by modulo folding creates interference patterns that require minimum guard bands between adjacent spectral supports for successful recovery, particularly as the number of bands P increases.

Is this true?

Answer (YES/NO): NO